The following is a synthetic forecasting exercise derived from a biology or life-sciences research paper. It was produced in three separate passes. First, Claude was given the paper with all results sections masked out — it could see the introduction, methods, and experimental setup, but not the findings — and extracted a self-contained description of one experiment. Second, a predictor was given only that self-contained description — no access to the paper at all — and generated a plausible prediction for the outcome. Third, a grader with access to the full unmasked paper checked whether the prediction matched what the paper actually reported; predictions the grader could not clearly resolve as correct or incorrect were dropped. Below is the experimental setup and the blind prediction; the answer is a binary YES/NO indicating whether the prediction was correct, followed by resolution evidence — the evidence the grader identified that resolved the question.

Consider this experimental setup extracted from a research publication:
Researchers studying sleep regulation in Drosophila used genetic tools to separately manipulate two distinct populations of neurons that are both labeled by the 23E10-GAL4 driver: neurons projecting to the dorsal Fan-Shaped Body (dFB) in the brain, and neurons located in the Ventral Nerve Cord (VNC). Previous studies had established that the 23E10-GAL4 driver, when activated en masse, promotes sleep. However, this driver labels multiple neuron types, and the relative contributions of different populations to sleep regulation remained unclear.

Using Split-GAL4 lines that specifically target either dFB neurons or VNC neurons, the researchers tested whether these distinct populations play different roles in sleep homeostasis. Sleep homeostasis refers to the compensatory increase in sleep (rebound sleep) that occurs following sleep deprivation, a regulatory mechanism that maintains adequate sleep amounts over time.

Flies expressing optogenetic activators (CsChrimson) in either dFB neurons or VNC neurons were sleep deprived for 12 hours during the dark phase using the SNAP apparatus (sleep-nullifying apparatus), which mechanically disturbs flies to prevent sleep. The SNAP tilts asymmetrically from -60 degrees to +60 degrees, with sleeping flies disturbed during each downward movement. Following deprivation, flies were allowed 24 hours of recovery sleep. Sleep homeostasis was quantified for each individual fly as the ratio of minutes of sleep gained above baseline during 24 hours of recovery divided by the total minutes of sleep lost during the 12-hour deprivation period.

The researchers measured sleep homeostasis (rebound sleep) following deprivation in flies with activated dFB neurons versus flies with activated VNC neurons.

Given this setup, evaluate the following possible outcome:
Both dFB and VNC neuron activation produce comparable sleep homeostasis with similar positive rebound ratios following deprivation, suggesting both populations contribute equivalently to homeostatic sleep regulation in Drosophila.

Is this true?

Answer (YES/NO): NO